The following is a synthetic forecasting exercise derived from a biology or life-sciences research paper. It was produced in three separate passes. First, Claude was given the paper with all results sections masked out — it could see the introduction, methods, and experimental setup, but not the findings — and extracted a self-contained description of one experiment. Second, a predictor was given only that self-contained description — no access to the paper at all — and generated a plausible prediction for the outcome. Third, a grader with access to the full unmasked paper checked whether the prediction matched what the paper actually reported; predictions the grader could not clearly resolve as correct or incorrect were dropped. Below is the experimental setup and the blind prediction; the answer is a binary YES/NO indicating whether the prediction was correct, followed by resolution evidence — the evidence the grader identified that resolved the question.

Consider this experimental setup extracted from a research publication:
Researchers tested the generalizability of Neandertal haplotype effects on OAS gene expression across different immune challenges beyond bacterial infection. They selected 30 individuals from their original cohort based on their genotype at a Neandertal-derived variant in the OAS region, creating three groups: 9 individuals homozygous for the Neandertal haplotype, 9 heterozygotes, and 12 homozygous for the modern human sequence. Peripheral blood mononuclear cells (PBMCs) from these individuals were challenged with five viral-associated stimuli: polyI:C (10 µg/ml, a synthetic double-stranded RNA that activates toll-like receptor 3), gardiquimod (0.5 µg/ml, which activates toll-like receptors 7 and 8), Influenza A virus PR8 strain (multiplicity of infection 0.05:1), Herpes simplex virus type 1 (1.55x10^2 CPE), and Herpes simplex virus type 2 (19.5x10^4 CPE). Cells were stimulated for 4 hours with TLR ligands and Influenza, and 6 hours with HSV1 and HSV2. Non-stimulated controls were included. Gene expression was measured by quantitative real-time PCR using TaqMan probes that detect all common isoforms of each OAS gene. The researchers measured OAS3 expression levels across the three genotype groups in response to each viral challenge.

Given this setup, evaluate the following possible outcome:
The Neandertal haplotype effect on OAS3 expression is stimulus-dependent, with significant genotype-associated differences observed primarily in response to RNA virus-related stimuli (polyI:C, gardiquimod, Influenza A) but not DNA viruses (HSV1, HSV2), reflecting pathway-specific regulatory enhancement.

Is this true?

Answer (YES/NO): NO